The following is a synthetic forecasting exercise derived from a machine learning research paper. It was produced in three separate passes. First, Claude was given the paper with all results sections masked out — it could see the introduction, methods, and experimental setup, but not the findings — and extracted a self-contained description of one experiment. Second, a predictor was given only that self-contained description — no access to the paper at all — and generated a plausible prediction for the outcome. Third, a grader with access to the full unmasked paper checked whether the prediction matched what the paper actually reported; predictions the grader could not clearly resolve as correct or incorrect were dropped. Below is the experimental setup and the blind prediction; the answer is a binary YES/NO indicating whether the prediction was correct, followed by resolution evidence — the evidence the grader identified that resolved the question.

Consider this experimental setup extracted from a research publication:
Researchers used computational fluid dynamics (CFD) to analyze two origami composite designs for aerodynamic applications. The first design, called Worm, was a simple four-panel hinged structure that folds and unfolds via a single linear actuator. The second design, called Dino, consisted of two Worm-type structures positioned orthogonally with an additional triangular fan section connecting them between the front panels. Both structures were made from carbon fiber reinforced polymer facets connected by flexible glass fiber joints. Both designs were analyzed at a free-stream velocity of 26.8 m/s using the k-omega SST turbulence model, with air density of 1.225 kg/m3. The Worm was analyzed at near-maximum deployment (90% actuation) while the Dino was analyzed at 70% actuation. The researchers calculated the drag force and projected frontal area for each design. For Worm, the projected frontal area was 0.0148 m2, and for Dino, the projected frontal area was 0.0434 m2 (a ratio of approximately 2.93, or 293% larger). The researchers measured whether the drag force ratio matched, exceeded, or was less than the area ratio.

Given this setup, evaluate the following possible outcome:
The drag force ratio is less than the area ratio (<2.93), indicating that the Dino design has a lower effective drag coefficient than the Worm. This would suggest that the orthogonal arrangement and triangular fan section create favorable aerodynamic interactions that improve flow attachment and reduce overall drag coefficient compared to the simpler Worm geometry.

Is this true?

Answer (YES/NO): YES